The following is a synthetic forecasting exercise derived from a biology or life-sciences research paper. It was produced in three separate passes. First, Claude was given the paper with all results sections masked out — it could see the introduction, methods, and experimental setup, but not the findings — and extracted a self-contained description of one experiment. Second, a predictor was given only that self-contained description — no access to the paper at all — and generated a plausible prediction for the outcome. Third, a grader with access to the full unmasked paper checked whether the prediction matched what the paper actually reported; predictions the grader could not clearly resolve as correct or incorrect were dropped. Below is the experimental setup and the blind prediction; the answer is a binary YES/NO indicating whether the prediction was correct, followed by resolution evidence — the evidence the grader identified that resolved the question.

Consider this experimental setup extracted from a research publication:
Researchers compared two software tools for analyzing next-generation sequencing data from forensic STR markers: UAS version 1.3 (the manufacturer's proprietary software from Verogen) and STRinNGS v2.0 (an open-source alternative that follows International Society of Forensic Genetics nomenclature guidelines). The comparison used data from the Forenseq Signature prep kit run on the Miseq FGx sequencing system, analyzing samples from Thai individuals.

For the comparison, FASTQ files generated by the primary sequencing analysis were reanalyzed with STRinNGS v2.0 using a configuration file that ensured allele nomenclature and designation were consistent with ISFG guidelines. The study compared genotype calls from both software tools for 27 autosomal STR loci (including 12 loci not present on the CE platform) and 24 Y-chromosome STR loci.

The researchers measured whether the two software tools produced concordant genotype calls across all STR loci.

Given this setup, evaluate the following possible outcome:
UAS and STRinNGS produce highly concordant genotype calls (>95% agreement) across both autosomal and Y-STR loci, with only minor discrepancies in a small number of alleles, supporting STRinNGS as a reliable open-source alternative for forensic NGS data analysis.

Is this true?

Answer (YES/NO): NO